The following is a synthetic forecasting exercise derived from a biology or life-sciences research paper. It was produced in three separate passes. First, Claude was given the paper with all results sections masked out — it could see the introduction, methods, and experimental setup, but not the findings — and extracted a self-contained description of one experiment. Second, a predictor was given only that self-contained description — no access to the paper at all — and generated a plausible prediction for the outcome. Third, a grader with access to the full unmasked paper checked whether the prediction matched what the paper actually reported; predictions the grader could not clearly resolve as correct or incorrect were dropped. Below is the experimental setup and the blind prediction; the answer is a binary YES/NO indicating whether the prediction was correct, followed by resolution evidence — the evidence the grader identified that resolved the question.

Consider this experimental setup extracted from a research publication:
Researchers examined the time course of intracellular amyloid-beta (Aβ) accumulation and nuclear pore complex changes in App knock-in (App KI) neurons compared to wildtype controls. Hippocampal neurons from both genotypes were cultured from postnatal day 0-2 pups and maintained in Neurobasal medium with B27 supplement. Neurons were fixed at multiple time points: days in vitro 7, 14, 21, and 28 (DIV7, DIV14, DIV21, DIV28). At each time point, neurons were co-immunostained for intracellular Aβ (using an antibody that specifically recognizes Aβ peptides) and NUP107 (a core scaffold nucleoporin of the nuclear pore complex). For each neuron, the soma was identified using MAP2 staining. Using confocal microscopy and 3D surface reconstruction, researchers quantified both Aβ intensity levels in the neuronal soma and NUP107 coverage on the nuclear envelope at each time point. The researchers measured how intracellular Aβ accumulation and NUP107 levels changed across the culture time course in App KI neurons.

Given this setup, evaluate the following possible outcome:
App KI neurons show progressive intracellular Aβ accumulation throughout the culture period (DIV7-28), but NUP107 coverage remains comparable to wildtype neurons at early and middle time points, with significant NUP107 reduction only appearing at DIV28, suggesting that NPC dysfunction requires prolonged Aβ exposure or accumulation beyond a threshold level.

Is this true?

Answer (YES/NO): NO